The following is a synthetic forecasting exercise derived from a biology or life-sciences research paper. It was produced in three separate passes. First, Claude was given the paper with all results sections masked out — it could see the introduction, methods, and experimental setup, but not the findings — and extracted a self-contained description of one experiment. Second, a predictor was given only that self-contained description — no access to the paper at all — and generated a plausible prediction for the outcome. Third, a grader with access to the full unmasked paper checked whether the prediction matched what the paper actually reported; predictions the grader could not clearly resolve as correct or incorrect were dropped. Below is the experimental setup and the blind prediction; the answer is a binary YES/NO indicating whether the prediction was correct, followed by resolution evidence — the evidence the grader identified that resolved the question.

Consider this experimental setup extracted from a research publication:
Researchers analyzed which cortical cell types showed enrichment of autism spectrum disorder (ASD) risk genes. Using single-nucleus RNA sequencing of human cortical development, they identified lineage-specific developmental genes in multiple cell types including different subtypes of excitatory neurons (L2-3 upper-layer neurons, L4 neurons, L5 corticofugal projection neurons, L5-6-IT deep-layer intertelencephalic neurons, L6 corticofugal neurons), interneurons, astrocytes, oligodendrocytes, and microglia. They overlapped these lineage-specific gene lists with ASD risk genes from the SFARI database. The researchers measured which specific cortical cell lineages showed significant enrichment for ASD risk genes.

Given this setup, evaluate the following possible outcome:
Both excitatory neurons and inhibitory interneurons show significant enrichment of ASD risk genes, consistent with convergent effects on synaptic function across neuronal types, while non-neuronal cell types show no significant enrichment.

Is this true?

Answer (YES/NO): NO